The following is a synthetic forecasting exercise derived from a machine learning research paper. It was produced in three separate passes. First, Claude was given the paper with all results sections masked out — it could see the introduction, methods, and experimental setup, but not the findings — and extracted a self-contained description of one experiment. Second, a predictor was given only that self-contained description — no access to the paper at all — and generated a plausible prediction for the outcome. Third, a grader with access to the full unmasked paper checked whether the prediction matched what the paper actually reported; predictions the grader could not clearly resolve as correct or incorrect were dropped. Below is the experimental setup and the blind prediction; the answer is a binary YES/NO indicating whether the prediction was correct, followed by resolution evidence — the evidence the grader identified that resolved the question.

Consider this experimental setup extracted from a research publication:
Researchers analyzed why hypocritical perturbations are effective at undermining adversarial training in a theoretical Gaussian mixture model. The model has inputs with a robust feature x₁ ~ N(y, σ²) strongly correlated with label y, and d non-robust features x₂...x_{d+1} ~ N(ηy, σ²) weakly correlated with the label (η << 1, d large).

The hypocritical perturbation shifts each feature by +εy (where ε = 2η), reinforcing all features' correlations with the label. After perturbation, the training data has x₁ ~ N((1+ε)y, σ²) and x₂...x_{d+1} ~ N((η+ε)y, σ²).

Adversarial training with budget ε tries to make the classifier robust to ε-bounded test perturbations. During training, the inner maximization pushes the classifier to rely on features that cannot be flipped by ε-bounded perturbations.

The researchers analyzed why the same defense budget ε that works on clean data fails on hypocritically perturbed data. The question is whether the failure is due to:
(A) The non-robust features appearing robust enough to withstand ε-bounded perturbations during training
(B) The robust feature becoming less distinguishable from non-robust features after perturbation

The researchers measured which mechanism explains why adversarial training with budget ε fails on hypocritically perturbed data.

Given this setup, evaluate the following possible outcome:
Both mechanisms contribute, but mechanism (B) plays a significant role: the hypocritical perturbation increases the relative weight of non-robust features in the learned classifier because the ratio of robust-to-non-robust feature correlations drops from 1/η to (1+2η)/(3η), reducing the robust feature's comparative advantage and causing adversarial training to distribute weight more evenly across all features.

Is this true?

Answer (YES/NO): NO